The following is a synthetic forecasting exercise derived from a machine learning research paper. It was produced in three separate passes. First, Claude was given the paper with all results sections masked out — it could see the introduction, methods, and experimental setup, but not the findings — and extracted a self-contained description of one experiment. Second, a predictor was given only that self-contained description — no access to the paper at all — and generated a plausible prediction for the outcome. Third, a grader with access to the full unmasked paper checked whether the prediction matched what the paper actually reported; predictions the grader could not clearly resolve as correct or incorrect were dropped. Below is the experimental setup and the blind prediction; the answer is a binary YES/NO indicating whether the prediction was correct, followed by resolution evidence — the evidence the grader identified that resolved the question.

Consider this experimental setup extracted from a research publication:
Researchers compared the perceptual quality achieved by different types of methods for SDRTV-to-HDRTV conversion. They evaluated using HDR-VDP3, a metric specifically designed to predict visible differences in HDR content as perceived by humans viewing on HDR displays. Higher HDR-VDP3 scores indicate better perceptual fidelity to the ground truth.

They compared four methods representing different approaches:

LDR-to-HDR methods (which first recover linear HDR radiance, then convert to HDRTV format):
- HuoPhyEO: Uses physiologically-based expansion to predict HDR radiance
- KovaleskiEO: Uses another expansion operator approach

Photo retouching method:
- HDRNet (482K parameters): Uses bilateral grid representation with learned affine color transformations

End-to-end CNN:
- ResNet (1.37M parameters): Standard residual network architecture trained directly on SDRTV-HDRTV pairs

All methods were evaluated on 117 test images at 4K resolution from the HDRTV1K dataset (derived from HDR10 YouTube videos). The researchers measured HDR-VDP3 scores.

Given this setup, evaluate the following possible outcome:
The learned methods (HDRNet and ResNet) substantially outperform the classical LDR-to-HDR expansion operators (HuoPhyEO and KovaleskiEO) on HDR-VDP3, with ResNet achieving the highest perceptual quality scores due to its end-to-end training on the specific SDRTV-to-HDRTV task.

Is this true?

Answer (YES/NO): NO